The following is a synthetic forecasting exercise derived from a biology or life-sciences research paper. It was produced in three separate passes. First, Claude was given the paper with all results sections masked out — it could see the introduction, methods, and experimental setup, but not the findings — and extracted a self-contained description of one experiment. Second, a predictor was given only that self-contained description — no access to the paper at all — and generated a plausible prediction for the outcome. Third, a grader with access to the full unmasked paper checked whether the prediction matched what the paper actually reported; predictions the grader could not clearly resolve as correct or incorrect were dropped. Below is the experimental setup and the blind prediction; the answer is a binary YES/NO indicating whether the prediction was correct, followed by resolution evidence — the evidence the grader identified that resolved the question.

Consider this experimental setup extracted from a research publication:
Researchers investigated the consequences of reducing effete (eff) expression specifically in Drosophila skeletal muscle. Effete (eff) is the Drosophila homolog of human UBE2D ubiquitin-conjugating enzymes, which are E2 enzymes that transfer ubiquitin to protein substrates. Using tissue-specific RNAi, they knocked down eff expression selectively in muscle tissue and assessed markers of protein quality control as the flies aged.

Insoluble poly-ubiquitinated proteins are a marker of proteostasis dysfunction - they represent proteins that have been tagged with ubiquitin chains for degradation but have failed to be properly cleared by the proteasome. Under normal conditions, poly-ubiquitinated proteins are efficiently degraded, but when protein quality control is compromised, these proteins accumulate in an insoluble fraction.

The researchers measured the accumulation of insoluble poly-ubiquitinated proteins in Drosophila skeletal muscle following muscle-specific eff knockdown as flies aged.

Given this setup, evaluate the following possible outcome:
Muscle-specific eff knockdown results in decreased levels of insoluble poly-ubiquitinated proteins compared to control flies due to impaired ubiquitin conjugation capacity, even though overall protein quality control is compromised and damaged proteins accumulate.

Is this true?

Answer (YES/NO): NO